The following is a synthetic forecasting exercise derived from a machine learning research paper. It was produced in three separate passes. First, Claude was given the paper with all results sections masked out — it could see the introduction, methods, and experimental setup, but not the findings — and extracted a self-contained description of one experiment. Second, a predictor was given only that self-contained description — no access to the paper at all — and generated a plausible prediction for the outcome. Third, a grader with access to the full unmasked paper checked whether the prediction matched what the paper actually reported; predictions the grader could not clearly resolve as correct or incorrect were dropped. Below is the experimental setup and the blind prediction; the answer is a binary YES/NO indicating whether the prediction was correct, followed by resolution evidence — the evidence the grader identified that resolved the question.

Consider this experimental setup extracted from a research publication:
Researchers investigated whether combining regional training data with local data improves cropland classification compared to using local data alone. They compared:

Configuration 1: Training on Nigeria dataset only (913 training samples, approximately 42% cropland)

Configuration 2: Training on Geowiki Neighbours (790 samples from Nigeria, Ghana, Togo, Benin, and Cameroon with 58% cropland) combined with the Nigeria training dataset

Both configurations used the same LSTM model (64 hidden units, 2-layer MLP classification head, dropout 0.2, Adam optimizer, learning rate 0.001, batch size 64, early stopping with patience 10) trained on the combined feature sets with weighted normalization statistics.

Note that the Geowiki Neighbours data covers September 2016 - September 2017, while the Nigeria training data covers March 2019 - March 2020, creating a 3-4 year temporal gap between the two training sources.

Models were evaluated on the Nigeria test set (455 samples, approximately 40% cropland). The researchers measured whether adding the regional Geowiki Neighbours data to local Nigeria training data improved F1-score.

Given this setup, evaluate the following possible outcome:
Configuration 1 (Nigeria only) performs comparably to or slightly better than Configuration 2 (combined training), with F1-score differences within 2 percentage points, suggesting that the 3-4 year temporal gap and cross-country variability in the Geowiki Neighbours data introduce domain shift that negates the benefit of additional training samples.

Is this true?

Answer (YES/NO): NO